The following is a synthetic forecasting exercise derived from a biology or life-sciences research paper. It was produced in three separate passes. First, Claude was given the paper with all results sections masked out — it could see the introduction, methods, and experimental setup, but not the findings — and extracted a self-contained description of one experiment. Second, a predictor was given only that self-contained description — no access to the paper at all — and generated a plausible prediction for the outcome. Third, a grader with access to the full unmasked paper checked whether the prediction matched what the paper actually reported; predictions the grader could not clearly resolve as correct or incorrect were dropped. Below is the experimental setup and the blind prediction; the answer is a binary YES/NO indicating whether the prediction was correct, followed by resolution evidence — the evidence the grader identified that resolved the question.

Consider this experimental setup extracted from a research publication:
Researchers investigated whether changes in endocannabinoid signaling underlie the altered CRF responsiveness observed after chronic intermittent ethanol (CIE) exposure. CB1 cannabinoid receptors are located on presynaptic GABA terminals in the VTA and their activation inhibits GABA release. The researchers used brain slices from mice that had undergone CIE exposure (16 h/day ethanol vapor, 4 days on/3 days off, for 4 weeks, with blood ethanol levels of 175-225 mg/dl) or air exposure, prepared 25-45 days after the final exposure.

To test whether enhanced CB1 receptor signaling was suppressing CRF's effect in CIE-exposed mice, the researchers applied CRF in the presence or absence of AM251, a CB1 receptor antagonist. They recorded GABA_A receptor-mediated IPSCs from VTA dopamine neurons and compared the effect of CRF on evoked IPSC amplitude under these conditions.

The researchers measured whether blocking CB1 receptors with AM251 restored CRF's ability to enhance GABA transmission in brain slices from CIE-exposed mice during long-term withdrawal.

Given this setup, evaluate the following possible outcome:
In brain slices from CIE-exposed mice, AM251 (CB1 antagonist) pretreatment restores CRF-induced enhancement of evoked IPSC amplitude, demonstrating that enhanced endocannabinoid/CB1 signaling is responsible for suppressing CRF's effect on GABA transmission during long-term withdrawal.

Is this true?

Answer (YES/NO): YES